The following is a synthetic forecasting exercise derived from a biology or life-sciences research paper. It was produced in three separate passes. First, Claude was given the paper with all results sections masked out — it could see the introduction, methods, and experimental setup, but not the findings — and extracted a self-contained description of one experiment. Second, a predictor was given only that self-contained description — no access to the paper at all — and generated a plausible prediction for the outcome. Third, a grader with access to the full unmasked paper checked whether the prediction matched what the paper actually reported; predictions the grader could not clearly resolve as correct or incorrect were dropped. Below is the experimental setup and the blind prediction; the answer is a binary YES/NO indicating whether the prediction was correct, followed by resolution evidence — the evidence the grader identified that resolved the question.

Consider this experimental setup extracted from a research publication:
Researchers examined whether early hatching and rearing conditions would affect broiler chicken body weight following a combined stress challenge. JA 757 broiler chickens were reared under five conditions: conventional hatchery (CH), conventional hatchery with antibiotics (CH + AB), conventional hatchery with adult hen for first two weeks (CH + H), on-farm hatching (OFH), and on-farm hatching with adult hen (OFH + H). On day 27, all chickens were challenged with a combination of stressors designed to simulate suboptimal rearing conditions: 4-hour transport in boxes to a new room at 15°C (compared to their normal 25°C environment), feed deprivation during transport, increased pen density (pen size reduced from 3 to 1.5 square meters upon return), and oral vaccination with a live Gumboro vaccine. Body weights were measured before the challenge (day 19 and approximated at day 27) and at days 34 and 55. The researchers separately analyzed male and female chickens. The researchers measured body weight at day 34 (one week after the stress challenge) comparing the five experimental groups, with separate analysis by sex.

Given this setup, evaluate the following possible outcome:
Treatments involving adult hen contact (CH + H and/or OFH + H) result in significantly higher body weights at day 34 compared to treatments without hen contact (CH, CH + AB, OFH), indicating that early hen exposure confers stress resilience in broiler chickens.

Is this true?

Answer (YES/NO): NO